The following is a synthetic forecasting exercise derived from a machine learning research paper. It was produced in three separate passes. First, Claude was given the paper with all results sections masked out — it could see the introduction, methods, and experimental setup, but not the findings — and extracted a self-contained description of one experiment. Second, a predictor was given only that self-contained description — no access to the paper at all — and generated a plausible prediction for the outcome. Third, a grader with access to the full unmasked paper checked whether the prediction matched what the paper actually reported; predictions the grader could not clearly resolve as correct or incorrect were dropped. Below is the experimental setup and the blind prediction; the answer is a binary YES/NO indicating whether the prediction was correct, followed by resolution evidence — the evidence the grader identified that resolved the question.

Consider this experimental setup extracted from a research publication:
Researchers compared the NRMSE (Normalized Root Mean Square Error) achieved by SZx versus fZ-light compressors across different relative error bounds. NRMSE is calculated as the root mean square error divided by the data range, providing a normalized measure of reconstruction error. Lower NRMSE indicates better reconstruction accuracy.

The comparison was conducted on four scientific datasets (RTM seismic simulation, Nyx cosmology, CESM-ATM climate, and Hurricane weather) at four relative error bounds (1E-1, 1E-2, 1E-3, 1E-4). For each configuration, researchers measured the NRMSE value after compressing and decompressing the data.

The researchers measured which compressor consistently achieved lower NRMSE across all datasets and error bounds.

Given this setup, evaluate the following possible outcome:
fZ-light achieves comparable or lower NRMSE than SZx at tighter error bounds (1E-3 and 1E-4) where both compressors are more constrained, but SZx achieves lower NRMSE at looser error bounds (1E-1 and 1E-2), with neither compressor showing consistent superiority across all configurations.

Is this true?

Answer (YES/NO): NO